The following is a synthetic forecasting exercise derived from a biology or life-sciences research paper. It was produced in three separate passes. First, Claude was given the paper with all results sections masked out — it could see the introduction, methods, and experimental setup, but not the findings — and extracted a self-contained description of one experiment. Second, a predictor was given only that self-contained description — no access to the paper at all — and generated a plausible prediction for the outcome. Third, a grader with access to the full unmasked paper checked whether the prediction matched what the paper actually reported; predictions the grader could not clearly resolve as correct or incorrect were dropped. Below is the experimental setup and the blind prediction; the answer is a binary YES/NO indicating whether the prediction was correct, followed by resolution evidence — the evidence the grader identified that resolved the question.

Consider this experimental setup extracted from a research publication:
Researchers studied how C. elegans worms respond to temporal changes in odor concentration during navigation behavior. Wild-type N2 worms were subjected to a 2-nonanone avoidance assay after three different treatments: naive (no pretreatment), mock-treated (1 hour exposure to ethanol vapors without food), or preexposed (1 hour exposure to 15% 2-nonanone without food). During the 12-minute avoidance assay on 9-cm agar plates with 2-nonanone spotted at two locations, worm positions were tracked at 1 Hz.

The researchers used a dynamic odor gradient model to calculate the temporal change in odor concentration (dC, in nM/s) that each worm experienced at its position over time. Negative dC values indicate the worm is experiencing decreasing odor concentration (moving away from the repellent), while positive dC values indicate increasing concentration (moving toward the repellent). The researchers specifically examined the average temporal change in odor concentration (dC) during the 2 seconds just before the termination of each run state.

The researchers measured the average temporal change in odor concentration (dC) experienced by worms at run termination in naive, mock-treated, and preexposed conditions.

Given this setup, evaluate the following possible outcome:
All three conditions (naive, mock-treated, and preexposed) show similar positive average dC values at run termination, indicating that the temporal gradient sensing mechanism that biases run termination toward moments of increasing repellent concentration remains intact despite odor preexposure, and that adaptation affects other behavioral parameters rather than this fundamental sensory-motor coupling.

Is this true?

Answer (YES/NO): NO